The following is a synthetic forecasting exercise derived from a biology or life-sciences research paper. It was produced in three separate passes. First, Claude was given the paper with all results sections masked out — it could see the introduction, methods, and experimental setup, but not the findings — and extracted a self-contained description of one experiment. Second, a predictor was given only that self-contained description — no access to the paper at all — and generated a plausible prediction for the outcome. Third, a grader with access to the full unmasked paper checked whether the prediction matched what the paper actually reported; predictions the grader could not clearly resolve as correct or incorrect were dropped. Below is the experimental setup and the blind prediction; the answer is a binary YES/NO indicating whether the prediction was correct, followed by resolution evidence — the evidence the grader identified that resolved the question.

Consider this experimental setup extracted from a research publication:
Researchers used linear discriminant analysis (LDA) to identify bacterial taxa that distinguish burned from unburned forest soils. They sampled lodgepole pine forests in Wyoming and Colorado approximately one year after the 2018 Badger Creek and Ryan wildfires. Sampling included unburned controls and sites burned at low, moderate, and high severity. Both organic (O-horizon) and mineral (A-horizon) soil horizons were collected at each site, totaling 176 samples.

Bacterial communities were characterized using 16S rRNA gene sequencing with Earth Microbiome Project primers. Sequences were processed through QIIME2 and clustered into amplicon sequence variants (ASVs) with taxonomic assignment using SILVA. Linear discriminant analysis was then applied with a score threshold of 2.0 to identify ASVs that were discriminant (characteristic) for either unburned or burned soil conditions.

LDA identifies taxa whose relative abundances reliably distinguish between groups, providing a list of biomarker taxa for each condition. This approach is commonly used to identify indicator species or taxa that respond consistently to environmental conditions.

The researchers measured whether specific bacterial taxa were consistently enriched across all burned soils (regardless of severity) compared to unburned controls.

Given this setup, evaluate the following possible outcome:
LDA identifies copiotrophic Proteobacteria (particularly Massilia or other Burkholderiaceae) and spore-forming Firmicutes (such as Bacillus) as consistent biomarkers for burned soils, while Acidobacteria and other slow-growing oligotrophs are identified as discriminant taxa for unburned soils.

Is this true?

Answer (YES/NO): NO